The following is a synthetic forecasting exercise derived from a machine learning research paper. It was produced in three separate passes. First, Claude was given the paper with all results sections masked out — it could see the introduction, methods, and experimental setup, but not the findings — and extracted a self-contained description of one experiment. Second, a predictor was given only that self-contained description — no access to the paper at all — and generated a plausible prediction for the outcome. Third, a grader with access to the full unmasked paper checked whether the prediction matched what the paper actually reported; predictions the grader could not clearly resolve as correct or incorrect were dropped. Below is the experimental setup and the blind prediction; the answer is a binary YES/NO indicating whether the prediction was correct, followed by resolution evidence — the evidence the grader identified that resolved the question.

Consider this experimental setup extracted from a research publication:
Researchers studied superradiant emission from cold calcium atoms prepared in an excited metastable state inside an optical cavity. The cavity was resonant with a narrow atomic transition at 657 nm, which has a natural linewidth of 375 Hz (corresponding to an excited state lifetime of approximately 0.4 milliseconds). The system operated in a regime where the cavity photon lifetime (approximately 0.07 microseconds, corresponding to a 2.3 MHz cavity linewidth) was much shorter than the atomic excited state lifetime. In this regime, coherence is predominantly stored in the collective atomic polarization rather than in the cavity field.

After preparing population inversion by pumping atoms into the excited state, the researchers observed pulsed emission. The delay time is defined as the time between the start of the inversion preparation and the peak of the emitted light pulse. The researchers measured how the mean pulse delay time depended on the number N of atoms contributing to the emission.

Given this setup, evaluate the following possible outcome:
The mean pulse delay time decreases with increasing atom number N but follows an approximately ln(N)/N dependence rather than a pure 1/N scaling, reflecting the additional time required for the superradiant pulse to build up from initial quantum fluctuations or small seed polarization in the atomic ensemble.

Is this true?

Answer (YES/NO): YES